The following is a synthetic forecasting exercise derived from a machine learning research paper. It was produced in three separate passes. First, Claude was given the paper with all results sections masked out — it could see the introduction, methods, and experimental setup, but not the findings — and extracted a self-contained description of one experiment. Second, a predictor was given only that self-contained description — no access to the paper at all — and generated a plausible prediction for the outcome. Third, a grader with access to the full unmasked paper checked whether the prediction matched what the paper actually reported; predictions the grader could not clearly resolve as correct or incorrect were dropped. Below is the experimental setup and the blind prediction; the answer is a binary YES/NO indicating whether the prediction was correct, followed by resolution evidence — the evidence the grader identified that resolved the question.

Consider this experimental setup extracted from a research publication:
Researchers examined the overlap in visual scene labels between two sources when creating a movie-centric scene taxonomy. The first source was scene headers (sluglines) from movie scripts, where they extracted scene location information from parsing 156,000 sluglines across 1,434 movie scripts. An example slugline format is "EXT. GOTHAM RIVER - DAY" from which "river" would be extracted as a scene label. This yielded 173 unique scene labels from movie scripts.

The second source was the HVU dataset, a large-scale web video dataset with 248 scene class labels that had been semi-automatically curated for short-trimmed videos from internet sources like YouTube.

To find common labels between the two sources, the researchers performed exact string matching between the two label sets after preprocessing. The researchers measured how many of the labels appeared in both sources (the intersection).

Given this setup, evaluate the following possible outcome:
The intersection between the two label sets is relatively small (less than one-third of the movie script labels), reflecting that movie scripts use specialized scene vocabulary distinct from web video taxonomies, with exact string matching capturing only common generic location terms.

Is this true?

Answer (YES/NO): NO